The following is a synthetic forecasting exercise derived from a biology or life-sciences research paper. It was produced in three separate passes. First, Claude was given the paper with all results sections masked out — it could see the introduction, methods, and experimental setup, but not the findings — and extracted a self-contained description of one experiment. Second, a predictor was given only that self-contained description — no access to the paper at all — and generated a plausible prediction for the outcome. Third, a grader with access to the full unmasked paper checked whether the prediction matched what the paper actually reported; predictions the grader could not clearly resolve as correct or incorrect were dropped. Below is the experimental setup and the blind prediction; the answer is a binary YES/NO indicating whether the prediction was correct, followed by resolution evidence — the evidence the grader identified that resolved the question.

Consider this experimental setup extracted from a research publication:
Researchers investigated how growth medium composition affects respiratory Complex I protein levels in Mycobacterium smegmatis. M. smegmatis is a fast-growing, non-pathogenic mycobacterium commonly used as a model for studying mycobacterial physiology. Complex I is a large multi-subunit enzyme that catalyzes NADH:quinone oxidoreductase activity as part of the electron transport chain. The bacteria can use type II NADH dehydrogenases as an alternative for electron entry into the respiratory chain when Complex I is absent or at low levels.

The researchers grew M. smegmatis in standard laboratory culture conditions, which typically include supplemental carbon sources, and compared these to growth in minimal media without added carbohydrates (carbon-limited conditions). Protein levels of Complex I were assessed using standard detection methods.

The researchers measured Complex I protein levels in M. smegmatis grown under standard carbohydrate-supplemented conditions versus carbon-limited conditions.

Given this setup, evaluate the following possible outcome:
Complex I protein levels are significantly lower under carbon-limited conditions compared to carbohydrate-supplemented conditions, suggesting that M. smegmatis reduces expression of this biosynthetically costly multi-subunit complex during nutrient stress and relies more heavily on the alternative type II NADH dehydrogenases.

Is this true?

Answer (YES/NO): NO